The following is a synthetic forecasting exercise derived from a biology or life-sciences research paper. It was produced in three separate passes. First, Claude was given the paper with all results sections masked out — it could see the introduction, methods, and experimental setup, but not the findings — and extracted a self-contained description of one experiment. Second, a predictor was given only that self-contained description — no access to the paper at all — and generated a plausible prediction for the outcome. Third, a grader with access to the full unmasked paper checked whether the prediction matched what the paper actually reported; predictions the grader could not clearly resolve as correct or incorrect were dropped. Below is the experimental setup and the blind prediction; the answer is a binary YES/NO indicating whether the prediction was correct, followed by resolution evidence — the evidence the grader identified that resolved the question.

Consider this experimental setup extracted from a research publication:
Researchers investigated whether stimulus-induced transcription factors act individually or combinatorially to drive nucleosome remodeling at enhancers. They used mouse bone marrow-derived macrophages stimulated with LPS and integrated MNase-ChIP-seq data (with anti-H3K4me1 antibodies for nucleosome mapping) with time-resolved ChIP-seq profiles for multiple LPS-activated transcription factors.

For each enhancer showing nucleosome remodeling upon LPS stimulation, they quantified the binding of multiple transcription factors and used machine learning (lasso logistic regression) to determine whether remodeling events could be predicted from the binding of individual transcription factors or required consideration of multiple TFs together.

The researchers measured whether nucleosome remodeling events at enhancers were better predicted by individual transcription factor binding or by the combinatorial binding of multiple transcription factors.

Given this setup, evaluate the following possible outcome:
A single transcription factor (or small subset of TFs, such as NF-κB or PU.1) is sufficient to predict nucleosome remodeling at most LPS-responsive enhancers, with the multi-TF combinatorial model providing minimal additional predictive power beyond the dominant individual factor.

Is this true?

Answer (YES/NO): NO